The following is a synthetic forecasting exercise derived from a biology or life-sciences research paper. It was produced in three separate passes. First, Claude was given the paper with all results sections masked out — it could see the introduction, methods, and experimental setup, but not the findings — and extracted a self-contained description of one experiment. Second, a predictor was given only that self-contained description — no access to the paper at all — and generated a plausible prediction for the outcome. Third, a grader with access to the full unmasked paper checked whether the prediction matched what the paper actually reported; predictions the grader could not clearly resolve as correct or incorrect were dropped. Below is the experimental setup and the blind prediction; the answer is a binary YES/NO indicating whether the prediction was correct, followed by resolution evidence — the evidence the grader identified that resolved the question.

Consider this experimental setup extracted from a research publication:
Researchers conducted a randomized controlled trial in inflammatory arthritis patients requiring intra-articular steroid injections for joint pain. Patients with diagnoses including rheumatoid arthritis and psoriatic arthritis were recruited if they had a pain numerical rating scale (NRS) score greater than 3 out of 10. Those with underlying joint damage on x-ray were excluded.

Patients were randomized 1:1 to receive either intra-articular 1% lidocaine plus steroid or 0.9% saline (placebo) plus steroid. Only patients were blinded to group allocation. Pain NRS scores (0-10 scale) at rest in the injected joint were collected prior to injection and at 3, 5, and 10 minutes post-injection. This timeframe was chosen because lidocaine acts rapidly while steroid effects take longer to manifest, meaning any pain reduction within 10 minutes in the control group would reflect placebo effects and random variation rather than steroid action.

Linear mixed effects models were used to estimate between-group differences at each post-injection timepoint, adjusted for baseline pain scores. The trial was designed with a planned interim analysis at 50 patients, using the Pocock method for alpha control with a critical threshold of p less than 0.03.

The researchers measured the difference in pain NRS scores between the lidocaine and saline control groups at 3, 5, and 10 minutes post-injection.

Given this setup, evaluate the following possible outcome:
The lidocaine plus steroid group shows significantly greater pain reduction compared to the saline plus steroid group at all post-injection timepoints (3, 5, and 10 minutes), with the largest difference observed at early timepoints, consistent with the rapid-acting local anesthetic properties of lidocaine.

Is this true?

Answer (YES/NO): NO